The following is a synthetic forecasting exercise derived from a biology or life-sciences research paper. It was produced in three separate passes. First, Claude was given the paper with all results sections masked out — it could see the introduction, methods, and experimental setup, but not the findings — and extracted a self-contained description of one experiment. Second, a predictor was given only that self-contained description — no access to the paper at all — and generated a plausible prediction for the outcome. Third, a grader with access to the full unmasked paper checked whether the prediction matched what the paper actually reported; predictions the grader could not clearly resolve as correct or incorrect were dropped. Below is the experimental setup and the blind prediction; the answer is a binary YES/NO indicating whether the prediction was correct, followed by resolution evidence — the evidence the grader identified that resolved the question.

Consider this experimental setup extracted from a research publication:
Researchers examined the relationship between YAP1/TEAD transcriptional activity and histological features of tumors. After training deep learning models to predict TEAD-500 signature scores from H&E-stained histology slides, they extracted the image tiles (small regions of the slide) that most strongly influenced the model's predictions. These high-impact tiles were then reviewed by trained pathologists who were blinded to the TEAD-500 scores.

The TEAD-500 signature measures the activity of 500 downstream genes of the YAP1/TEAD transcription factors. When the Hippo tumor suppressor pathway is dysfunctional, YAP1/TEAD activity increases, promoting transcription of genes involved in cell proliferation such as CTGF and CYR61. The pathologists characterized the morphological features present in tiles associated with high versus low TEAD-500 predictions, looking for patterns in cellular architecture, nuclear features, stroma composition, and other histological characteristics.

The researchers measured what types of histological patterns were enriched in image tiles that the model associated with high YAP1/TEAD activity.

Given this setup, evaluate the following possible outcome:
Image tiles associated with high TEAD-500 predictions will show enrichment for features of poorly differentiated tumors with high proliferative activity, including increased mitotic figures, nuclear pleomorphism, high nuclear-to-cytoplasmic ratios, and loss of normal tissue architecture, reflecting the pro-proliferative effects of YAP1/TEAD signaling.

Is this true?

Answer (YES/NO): NO